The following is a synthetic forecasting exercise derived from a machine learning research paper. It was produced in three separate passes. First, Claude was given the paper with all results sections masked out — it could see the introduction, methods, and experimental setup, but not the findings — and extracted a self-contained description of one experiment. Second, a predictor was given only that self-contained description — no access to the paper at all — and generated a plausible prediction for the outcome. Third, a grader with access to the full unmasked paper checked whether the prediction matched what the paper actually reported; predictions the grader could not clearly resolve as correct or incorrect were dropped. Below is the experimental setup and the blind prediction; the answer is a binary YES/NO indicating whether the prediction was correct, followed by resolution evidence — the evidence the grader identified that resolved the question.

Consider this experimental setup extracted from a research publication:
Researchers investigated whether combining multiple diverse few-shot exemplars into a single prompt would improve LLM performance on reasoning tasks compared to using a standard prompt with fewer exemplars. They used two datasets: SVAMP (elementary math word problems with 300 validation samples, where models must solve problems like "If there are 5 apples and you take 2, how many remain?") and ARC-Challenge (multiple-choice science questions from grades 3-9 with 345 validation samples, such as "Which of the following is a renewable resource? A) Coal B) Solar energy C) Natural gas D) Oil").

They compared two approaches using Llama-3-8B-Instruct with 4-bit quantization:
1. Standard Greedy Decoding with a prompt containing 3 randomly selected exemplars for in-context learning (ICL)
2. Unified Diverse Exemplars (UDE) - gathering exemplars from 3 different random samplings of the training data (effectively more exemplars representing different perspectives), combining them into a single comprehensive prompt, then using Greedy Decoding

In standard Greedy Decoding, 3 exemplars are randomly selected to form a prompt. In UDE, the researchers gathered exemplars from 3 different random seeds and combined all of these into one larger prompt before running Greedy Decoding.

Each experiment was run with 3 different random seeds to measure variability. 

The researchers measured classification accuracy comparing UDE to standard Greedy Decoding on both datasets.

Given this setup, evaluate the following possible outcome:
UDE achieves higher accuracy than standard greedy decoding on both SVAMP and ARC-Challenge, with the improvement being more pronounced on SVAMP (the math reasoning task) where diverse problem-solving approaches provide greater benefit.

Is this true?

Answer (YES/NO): NO